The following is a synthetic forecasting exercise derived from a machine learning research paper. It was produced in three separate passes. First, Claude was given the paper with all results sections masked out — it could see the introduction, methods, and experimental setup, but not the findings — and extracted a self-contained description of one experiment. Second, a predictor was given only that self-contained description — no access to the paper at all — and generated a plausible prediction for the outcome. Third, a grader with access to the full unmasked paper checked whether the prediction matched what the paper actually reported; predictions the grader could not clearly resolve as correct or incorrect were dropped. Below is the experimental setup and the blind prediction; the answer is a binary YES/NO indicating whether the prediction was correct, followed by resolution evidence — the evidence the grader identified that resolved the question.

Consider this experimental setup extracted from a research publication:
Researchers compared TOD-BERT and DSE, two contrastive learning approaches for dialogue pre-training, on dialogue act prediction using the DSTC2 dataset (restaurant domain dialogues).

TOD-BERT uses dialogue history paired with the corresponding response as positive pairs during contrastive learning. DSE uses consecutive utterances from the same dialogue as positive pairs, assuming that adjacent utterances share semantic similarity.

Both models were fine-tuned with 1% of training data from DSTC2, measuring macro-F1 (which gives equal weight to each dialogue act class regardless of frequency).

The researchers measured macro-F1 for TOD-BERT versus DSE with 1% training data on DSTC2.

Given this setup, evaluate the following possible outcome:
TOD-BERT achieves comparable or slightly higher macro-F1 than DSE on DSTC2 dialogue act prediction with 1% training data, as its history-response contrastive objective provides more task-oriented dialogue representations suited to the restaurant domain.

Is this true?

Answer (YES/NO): NO